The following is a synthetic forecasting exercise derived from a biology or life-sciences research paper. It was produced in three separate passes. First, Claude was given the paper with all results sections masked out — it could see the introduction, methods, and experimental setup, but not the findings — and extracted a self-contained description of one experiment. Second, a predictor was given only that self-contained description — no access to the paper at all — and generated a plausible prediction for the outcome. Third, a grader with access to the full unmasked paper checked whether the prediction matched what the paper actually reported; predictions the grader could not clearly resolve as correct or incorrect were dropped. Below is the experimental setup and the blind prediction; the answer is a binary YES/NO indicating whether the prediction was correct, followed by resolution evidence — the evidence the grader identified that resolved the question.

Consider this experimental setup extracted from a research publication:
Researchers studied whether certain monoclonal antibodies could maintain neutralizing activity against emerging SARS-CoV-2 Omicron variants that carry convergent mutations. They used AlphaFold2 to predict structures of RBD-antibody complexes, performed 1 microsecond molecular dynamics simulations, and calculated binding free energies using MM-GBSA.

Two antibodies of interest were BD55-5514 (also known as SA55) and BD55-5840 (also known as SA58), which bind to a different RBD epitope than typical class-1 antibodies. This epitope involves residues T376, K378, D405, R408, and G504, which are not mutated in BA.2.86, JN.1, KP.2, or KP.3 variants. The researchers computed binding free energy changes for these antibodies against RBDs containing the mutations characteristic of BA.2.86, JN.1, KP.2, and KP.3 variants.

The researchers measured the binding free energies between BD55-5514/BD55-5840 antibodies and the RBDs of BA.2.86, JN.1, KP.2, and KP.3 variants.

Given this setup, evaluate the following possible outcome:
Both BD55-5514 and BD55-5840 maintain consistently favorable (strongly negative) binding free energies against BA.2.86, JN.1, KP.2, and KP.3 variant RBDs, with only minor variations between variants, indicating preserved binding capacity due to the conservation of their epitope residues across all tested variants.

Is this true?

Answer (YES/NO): YES